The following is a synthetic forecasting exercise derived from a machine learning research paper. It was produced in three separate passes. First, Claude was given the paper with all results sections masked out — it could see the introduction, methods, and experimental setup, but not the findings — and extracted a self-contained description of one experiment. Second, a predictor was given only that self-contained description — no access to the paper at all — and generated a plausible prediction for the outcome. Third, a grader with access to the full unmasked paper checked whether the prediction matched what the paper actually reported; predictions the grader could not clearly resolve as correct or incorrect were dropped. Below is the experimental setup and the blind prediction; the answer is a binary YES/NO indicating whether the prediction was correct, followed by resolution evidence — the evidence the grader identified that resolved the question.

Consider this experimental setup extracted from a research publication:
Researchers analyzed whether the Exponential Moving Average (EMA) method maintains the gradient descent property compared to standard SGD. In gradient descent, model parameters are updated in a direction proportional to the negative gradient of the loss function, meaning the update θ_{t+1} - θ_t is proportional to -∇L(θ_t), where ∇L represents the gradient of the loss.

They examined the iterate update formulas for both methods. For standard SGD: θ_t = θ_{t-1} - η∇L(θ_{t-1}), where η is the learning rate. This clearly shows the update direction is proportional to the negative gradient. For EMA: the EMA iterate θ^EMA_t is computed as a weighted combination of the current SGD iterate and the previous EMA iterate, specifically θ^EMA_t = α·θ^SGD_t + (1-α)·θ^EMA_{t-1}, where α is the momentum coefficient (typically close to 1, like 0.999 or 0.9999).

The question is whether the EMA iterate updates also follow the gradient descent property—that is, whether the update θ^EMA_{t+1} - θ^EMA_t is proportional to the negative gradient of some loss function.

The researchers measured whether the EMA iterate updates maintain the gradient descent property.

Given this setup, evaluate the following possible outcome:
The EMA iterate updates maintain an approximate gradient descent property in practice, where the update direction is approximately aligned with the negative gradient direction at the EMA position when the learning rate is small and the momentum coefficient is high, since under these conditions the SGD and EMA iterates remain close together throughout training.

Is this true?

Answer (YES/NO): NO